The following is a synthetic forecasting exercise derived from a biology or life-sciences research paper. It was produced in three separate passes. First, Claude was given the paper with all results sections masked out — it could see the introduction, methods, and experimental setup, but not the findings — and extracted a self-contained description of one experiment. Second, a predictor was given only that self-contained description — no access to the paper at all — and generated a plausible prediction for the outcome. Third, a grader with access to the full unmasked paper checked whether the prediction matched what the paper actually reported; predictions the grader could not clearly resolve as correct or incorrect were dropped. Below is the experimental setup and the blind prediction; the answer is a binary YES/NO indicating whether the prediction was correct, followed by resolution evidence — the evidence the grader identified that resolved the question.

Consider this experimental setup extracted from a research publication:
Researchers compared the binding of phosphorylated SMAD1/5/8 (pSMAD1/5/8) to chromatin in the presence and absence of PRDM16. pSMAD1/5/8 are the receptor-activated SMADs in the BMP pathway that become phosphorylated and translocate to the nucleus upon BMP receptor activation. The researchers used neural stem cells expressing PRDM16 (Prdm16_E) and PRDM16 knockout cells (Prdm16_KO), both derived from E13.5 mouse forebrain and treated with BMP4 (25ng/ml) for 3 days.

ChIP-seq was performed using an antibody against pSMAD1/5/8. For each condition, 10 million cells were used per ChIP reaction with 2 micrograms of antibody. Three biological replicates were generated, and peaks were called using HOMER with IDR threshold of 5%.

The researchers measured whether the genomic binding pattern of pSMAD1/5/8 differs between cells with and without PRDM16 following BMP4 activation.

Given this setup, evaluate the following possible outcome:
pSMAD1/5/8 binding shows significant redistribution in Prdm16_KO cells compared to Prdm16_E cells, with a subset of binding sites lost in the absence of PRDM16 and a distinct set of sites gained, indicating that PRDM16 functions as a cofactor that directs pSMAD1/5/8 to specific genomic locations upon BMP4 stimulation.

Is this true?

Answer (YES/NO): YES